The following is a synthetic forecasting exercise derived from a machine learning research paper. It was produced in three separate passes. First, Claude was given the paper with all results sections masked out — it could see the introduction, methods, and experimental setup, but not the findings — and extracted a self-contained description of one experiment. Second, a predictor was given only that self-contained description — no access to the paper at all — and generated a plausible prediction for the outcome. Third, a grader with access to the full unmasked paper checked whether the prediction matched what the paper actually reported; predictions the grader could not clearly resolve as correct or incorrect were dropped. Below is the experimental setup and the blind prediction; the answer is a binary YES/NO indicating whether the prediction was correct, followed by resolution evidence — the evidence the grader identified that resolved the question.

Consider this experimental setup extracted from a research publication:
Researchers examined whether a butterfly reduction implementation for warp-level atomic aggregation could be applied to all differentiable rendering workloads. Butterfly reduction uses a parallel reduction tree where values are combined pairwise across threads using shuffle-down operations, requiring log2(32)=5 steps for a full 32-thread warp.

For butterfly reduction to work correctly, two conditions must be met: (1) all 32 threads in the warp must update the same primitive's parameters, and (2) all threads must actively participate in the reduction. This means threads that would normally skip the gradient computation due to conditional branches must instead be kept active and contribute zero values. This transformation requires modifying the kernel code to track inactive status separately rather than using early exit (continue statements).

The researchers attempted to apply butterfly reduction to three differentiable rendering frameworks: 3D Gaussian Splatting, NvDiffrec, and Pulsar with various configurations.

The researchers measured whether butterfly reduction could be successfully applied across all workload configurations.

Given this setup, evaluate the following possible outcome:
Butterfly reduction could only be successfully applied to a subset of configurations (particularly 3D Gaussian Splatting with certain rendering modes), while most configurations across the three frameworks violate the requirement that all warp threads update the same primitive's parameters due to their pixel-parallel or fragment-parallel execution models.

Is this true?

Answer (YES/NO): NO